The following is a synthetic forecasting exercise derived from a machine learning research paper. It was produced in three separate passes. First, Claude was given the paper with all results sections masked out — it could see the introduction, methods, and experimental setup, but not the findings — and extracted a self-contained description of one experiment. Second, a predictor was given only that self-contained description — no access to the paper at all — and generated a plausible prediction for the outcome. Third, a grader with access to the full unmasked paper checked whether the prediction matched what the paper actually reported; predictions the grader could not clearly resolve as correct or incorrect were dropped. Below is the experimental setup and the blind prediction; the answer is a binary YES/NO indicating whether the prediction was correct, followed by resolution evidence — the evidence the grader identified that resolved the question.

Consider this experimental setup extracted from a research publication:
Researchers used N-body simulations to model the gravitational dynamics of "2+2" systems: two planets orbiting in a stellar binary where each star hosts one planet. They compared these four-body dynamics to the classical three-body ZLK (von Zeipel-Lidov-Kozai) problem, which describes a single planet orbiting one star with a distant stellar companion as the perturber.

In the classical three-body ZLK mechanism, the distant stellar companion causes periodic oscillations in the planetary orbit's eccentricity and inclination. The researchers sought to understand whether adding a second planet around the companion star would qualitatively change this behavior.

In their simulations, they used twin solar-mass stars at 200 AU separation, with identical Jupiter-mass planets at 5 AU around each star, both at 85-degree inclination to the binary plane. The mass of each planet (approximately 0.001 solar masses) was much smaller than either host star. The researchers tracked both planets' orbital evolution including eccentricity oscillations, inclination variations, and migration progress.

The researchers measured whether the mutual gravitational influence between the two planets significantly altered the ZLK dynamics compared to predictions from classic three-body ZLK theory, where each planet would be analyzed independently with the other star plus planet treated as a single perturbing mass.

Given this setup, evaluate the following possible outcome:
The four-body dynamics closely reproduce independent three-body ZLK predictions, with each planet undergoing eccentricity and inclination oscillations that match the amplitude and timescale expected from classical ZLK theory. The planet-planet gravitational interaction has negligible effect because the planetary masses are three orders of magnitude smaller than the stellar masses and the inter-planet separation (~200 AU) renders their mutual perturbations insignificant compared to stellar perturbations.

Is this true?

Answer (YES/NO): YES